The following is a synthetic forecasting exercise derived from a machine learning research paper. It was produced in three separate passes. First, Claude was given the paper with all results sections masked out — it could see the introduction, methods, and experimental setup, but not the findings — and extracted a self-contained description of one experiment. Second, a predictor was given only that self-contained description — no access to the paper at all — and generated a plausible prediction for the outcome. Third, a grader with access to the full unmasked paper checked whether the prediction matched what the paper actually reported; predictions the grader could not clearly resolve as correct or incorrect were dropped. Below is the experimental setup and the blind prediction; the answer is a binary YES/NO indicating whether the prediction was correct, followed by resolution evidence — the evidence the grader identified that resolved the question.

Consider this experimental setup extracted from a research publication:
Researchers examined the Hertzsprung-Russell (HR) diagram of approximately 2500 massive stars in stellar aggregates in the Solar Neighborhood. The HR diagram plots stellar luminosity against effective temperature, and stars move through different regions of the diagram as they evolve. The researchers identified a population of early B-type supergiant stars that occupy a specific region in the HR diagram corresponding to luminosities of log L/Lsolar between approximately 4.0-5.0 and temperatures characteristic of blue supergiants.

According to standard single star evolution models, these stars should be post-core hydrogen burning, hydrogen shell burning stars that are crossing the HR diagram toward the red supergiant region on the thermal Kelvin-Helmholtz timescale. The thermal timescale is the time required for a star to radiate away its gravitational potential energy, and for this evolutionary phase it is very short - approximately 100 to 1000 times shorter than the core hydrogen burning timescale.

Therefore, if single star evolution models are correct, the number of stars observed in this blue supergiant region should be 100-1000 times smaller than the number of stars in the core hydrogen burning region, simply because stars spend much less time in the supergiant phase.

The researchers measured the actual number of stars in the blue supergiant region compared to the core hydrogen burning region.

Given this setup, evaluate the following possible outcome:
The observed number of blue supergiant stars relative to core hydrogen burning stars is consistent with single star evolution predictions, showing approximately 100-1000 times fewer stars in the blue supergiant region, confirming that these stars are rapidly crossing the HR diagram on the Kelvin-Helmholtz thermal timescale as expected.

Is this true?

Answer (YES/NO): NO